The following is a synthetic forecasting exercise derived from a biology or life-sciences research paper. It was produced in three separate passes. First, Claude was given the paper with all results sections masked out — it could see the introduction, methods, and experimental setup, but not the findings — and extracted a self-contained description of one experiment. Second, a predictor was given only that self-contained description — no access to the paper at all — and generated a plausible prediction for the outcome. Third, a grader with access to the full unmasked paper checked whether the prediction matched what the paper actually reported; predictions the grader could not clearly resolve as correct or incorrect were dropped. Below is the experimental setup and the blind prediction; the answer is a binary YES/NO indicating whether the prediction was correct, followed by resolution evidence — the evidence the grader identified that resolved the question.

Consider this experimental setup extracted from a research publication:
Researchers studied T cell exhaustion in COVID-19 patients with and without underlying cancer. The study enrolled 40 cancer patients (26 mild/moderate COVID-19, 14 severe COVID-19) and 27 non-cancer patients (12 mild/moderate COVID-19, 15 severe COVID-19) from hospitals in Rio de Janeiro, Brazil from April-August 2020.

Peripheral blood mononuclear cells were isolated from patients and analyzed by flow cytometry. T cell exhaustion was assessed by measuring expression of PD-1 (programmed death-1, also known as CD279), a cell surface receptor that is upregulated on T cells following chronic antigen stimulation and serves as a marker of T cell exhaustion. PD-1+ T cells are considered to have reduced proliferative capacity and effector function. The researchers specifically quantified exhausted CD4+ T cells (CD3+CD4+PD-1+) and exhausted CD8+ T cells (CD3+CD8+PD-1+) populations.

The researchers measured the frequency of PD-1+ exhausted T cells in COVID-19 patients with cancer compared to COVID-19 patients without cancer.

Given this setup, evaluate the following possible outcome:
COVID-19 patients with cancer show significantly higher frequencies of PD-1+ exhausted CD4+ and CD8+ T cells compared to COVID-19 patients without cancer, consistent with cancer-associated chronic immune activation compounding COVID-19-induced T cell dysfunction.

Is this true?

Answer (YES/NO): YES